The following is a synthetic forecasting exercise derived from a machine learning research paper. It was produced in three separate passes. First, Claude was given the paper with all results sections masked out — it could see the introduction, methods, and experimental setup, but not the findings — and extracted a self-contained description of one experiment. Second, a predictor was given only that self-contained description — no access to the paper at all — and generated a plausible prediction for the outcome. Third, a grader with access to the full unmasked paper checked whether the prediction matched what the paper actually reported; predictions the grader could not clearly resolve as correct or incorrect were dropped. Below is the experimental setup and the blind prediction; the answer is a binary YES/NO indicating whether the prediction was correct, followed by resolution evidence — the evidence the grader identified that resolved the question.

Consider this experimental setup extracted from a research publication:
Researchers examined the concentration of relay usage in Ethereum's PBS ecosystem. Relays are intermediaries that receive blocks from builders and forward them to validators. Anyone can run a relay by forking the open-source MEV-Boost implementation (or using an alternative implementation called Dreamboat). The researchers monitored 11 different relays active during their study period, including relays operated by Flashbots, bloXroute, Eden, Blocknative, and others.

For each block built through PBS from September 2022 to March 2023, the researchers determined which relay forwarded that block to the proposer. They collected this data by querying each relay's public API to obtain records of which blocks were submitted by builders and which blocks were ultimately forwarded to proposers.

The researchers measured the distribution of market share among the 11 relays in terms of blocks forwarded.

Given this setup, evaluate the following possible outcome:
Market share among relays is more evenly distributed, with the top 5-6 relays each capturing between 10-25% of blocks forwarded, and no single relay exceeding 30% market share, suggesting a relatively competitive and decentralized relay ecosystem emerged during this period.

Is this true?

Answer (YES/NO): NO